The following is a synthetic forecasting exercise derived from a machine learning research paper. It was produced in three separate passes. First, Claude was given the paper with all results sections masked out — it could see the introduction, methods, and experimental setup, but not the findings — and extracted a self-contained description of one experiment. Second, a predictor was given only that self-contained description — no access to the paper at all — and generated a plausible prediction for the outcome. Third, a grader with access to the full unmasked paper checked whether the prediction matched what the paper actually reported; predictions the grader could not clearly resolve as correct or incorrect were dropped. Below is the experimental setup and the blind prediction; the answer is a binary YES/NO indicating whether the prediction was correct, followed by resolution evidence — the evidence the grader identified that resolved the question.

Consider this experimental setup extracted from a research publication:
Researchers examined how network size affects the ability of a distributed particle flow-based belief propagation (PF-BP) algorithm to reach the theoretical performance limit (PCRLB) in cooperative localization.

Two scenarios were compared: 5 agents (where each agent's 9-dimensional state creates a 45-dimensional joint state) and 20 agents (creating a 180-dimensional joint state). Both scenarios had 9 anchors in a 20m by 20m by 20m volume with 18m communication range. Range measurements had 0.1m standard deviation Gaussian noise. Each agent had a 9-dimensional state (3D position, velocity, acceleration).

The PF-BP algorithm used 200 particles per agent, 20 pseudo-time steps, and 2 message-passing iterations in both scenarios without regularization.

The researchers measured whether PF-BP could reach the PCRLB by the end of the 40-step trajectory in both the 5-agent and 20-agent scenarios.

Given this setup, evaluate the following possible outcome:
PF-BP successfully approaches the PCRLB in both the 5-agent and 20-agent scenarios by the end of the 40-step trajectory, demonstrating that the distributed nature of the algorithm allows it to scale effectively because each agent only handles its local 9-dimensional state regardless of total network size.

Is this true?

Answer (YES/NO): NO